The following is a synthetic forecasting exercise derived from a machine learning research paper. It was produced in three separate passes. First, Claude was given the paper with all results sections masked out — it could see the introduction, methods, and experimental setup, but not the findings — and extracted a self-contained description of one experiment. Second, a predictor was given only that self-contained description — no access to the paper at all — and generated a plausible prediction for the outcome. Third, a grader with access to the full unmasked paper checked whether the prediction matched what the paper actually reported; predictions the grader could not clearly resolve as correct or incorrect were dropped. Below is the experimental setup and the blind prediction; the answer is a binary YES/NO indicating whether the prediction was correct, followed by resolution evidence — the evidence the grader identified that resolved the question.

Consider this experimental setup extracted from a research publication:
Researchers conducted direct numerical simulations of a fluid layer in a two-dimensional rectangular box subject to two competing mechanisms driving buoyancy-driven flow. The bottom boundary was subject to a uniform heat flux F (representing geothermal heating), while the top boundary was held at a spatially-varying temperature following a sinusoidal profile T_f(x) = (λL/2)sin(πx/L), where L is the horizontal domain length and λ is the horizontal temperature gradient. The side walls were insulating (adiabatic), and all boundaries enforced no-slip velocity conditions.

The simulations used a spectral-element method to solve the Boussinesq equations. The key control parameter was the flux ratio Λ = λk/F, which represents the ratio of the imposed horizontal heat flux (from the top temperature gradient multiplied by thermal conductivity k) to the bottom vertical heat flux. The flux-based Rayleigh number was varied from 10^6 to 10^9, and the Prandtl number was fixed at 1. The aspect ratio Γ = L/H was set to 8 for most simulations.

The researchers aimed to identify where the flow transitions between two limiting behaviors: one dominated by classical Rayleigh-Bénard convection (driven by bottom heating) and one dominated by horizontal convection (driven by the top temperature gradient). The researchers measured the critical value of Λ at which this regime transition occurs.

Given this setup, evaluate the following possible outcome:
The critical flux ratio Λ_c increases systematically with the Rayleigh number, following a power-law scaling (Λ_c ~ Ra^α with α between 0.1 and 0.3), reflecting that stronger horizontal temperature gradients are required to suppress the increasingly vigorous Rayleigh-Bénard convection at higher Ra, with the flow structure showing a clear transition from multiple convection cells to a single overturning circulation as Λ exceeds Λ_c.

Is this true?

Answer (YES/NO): NO